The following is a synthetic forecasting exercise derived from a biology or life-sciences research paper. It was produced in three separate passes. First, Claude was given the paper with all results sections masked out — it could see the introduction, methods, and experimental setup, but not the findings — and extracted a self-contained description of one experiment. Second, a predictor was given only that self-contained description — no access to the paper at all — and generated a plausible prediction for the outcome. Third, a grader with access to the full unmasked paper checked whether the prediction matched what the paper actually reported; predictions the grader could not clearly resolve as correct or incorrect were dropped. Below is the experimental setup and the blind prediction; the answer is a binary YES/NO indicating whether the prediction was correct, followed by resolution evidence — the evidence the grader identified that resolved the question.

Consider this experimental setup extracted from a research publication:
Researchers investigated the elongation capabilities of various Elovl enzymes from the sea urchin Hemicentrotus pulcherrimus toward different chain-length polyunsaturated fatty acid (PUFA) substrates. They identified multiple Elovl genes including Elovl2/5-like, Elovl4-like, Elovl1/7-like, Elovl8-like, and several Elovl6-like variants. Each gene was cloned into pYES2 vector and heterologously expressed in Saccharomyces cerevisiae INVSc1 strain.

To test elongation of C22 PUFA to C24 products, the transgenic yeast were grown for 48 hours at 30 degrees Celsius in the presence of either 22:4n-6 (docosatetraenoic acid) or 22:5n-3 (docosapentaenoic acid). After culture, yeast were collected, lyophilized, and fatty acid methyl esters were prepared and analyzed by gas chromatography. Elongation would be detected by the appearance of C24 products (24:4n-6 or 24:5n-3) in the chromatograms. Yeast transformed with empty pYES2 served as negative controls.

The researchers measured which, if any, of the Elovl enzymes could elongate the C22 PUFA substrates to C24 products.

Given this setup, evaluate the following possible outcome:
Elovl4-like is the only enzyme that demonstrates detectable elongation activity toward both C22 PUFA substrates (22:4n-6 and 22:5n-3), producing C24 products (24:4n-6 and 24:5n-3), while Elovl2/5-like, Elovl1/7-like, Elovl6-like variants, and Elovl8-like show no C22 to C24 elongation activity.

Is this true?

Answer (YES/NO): NO